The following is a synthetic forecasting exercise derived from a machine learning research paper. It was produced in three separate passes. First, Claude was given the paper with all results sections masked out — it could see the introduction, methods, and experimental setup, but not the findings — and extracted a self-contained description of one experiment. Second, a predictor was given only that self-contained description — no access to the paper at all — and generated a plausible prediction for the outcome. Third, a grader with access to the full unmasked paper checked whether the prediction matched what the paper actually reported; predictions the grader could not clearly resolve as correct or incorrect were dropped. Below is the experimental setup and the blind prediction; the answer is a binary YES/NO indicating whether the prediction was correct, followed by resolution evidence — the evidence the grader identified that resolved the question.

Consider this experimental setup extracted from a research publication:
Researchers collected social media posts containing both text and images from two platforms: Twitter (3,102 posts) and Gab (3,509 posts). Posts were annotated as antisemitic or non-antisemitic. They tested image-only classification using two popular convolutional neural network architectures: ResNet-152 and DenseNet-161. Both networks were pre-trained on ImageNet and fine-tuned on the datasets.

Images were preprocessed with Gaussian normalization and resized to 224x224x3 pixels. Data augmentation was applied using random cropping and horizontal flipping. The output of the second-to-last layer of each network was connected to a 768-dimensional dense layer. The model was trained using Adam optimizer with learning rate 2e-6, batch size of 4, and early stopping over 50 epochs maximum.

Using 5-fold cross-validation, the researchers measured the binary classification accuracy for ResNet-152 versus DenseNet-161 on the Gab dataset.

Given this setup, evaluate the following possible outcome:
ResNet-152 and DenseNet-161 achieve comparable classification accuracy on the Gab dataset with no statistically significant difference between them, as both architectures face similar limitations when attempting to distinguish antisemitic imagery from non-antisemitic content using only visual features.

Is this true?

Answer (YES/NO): NO